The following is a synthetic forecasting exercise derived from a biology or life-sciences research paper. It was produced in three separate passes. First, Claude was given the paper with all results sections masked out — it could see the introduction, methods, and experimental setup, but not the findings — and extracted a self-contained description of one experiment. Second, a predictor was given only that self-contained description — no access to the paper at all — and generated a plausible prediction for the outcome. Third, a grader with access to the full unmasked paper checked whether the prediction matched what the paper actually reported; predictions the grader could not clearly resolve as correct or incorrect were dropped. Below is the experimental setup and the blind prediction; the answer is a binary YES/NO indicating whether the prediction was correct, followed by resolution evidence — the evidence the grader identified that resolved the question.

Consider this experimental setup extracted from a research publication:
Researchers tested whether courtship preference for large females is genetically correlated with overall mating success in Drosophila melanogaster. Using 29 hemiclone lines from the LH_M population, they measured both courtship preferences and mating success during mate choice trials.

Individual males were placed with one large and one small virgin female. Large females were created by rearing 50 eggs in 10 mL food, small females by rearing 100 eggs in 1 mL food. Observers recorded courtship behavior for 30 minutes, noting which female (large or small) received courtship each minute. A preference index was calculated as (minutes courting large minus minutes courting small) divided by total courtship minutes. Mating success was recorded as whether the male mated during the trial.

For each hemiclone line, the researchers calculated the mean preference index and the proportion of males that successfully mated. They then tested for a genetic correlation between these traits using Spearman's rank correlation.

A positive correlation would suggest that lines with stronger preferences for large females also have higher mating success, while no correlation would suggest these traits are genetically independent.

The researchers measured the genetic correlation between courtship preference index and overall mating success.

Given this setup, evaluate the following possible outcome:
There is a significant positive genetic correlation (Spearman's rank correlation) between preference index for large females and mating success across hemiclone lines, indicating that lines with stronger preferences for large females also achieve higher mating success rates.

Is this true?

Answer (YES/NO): NO